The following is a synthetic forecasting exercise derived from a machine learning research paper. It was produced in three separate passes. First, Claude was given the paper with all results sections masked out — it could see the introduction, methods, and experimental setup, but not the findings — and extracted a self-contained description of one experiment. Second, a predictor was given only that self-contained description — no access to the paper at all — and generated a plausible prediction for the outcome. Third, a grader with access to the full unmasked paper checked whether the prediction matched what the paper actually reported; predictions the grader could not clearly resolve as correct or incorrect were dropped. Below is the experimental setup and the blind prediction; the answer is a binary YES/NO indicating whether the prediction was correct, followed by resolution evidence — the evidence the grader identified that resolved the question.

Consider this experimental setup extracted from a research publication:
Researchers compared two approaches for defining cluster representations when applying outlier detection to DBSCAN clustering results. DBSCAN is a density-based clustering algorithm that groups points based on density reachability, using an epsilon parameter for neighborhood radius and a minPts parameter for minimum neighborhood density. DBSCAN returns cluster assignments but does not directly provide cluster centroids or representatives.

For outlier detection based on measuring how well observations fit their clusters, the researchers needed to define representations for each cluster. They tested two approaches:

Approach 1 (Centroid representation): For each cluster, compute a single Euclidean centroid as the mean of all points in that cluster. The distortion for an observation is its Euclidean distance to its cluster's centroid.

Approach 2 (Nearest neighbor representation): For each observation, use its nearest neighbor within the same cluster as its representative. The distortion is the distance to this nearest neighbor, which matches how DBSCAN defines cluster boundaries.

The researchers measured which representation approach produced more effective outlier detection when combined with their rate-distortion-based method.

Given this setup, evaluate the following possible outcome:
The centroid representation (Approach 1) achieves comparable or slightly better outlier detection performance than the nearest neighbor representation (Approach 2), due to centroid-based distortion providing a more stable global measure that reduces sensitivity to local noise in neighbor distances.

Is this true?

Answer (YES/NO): NO